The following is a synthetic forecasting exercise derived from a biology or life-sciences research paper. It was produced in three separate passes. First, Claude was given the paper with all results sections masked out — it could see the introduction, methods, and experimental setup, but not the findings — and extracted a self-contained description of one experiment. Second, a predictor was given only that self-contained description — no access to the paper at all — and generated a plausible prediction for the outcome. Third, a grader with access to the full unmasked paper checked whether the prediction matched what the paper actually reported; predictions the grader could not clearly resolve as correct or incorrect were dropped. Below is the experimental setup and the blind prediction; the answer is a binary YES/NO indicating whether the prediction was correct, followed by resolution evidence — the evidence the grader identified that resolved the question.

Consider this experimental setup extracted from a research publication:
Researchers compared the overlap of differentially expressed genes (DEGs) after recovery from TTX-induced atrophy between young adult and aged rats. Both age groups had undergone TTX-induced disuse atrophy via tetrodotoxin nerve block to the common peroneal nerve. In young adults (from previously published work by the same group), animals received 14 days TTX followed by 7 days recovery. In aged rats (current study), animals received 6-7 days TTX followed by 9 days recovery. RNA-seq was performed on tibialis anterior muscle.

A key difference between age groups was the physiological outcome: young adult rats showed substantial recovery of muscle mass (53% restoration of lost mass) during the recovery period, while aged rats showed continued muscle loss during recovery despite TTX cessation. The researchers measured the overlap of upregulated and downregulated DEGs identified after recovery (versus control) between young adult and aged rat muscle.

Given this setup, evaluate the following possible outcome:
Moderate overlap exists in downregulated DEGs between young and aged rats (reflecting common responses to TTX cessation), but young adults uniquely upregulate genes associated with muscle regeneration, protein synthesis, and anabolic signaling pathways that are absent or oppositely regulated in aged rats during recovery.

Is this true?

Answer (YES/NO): NO